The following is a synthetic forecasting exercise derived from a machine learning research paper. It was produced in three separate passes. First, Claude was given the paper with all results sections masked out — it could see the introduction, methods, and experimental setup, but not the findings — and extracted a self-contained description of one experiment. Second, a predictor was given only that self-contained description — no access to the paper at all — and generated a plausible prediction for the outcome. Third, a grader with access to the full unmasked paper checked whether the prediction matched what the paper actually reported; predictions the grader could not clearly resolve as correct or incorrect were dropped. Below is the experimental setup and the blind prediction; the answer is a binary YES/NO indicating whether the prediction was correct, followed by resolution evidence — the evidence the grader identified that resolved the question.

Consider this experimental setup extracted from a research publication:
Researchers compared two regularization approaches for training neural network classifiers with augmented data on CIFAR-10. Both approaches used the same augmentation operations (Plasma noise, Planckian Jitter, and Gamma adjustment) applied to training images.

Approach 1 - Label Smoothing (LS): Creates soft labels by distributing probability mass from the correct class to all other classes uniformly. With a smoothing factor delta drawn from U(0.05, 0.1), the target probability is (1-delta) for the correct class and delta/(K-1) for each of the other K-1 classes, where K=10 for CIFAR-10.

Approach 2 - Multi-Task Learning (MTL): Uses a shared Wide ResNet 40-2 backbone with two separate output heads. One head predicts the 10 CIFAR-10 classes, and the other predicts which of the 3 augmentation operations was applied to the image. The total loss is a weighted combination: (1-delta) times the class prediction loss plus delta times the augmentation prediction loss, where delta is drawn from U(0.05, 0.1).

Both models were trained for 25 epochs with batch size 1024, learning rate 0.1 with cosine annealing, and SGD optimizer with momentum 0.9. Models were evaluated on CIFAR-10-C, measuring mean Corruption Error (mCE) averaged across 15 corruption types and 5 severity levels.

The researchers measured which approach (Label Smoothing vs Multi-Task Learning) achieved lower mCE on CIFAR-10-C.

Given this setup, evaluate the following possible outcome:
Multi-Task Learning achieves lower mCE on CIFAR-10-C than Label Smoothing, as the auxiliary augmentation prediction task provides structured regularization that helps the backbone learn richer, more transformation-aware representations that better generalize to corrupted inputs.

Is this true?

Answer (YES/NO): YES